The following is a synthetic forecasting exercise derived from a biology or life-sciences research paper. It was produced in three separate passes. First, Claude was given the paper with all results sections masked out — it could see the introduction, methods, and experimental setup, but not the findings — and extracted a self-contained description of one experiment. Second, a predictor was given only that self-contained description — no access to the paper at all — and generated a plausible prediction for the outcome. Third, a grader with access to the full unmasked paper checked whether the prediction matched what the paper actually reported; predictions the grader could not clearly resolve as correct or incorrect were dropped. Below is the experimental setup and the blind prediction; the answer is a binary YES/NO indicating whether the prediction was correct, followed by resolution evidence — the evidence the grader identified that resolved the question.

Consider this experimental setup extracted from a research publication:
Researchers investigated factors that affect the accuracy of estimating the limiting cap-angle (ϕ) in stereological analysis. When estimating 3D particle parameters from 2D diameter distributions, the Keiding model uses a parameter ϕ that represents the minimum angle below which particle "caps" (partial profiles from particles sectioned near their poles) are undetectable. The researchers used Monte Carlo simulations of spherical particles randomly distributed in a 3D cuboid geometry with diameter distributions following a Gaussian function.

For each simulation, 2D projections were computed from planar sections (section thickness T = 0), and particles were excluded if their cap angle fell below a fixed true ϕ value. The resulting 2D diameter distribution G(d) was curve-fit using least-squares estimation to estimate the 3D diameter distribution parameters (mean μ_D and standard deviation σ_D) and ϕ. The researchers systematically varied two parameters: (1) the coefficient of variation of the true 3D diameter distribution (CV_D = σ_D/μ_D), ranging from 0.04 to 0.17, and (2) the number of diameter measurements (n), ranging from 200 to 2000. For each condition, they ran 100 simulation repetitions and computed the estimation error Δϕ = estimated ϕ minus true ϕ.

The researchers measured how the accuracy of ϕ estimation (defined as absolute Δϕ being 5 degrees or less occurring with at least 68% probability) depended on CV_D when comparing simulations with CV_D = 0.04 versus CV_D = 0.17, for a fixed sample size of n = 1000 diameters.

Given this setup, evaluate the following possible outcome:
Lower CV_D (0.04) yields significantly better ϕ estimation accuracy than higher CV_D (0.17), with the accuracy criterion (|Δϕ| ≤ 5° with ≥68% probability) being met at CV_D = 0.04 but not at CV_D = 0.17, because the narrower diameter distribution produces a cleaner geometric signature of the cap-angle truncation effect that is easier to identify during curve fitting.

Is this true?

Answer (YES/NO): NO